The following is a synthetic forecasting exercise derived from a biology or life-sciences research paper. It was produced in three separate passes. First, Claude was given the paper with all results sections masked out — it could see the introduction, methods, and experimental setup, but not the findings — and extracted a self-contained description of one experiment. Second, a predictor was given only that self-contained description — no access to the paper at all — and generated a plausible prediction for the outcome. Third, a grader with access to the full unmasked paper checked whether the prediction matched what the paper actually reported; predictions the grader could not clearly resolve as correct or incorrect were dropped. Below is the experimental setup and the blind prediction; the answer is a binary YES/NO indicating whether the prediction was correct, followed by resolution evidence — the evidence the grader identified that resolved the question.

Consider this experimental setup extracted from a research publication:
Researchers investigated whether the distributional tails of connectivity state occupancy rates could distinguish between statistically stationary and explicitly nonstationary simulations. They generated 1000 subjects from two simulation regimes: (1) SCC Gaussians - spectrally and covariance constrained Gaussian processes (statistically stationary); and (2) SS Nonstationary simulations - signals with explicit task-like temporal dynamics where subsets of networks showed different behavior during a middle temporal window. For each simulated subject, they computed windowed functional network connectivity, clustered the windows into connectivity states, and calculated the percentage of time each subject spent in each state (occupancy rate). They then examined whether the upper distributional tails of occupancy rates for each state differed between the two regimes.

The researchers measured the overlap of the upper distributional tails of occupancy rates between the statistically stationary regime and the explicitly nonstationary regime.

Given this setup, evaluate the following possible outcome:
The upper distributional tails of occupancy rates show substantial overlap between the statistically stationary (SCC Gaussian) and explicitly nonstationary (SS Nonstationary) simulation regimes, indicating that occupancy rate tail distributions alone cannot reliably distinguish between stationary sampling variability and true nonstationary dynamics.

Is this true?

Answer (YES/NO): YES